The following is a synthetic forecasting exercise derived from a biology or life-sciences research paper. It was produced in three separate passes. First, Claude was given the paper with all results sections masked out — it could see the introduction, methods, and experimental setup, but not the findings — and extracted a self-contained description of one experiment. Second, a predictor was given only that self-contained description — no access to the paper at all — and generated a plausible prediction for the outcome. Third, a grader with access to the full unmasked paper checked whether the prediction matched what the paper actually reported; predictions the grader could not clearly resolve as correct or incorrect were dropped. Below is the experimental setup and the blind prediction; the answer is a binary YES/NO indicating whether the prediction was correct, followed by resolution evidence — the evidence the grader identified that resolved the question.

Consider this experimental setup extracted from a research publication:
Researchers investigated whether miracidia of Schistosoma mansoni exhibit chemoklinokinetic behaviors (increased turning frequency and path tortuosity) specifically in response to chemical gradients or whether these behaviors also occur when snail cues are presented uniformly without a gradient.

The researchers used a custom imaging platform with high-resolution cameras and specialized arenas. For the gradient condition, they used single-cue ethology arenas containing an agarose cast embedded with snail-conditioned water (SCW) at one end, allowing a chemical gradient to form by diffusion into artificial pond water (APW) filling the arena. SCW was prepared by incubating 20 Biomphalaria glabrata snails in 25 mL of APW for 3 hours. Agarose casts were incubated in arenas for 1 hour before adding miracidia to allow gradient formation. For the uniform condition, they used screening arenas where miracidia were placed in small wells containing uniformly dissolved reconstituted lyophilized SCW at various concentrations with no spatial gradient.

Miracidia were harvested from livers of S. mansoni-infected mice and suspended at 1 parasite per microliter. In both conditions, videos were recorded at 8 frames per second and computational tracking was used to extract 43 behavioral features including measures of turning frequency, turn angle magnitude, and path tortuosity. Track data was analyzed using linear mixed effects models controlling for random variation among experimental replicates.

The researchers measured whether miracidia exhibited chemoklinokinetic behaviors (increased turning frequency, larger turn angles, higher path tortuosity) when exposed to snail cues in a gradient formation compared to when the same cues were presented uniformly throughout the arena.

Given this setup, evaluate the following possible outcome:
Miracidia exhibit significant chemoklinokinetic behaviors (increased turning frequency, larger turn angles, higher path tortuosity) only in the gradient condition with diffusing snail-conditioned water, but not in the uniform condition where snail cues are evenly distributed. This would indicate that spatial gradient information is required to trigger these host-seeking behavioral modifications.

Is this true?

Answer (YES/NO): YES